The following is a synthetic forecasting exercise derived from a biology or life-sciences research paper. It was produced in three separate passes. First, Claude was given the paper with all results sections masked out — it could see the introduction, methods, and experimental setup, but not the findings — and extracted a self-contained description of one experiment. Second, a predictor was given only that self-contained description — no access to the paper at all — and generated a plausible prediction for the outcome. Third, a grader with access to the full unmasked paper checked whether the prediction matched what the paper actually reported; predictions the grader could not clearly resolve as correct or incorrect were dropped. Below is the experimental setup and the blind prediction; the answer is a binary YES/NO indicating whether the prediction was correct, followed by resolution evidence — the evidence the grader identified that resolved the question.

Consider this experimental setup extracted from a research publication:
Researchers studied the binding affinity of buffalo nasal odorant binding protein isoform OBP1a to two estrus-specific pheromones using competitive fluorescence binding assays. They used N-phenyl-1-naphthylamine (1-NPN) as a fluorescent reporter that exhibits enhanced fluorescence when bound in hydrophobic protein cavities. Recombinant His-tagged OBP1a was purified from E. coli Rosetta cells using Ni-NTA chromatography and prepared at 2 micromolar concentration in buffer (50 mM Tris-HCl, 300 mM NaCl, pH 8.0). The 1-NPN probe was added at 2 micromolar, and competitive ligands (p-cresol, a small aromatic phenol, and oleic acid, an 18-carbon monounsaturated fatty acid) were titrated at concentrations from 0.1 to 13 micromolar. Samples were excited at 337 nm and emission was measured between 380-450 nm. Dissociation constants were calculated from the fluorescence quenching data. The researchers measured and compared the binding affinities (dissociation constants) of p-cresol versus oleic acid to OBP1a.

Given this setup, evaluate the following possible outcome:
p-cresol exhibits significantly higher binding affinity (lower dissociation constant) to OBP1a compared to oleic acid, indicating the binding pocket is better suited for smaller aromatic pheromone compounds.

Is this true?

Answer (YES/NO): NO